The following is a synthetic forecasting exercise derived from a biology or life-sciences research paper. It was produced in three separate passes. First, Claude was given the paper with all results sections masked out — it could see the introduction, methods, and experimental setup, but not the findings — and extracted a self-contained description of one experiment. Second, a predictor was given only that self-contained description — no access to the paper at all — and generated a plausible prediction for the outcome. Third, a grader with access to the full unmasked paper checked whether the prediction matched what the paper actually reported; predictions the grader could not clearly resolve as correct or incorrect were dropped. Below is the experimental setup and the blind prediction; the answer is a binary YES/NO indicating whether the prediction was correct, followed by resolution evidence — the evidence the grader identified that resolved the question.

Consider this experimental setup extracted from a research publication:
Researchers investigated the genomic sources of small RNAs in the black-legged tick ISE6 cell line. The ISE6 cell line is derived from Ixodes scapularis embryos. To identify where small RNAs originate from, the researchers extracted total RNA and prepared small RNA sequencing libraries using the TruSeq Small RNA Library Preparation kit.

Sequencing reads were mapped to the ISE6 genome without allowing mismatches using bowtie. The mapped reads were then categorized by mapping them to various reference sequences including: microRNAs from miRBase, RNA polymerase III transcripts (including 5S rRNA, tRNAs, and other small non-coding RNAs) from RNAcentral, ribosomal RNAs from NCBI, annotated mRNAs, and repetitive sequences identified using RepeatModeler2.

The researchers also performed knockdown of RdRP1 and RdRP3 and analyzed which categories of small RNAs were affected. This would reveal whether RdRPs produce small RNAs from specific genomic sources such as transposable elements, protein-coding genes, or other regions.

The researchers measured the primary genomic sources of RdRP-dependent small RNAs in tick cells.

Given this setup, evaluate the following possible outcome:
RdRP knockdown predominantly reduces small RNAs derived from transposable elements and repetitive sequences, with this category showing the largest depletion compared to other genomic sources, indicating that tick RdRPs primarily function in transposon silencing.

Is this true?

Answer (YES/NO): NO